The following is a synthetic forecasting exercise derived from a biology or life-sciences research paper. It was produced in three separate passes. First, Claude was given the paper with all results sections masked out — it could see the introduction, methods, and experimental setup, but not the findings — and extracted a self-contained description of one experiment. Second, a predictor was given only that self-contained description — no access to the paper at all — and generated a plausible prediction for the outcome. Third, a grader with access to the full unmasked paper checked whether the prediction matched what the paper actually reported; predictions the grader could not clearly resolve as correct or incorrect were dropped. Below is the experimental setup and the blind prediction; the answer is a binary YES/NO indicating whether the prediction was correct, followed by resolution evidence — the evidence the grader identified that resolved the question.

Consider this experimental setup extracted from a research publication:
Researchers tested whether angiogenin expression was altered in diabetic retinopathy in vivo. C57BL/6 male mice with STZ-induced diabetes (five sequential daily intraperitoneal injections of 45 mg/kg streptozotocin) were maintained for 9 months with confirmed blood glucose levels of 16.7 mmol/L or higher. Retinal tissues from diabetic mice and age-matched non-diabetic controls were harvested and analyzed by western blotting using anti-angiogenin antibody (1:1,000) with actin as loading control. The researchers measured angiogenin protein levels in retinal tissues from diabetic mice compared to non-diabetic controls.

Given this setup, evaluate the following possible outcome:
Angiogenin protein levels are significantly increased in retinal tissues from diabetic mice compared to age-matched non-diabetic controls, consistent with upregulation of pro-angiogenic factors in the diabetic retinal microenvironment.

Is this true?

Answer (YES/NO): YES